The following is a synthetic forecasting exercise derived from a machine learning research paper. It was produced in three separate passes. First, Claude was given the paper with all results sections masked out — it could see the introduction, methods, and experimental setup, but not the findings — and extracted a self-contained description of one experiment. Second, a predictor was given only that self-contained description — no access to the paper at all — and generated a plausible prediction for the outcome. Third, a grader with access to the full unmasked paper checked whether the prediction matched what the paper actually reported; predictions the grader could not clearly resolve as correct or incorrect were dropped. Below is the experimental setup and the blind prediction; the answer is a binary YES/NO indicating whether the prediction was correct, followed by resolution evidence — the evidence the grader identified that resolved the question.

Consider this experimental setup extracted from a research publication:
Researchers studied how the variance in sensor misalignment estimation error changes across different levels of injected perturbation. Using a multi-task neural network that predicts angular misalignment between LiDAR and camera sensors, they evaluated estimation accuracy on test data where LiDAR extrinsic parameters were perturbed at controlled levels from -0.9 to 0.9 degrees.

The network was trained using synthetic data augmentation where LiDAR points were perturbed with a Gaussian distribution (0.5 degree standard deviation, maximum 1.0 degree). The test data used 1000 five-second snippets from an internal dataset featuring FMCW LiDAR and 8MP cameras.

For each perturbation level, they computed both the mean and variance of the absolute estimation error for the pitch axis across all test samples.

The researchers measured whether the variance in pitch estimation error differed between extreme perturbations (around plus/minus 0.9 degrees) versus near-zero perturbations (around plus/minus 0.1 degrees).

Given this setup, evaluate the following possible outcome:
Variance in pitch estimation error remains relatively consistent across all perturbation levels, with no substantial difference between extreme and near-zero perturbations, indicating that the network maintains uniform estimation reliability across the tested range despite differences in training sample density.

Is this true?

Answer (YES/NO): NO